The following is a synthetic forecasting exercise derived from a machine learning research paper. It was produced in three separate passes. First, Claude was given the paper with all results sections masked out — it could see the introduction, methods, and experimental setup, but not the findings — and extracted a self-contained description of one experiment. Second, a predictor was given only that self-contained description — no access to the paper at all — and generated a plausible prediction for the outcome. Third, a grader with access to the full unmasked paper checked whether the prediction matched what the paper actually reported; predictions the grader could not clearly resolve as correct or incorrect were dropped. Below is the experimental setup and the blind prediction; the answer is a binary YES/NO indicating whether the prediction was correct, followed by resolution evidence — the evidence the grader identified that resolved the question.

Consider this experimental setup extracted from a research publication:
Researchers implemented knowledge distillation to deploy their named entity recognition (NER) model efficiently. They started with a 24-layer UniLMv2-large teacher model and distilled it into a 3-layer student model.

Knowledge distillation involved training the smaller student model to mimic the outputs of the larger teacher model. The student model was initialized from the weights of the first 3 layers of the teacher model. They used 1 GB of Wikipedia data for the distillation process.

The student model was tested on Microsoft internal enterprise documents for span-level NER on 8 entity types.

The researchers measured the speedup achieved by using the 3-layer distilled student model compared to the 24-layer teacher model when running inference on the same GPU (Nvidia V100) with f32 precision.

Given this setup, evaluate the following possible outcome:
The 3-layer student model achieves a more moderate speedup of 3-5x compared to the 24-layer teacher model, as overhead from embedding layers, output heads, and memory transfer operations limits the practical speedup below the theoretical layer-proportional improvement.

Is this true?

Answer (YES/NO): NO